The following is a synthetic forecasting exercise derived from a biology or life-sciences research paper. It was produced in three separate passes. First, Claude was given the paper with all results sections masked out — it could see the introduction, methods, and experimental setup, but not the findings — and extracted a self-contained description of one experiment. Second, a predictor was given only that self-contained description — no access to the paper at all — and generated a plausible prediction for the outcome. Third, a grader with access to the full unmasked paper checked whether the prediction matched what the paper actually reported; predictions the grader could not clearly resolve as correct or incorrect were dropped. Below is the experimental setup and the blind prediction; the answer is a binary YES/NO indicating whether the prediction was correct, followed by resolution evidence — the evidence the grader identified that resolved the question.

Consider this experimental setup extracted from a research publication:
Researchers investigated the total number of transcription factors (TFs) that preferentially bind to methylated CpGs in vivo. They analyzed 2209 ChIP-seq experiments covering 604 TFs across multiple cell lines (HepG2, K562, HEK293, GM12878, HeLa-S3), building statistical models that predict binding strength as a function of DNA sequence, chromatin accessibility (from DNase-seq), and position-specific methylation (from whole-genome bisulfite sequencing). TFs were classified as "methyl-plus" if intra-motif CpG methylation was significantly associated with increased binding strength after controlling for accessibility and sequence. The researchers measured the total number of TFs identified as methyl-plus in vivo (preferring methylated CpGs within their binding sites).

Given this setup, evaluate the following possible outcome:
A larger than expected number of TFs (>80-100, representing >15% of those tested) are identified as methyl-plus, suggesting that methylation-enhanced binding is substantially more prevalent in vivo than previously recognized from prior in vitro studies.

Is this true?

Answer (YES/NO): NO